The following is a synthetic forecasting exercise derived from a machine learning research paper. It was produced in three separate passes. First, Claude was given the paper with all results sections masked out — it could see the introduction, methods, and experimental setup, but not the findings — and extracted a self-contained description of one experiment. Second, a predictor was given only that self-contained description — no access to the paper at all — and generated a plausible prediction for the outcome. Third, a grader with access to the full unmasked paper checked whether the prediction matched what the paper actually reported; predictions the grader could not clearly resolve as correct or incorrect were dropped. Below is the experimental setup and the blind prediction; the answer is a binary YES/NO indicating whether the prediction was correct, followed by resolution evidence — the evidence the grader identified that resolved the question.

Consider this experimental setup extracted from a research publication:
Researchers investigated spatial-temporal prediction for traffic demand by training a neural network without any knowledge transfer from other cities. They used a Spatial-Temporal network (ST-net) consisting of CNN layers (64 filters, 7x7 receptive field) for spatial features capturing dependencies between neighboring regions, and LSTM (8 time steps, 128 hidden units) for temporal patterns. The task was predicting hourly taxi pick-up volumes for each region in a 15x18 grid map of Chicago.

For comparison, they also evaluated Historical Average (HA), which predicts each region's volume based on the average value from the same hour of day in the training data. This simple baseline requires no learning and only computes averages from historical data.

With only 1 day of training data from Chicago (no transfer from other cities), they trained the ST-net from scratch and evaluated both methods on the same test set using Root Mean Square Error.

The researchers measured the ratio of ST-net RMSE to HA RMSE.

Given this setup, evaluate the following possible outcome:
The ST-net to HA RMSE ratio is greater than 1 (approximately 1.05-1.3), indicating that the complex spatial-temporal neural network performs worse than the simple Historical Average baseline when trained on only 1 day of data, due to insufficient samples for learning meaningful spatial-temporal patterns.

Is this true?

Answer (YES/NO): NO